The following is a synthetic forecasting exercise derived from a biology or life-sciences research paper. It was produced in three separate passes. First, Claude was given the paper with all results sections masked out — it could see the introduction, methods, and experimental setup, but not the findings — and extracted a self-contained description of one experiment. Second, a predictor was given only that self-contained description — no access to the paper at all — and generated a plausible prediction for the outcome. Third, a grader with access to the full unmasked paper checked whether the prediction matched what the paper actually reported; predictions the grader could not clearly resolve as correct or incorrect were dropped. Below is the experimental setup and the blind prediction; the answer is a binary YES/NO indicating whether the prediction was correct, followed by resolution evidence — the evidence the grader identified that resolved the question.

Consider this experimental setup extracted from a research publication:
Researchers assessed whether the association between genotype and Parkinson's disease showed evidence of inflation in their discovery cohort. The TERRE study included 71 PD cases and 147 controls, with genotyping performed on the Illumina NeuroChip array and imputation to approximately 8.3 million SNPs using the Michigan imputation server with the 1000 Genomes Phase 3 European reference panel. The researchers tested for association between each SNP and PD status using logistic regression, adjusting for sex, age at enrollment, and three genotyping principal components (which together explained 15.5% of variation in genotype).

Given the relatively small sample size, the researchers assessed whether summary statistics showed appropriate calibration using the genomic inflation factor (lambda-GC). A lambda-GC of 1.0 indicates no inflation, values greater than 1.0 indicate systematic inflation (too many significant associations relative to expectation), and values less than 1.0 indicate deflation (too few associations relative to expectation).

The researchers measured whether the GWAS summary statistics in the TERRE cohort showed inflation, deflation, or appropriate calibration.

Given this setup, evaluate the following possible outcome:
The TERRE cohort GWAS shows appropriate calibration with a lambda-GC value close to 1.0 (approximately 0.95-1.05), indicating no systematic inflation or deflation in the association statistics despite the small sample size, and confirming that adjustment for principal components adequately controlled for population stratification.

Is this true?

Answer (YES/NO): NO